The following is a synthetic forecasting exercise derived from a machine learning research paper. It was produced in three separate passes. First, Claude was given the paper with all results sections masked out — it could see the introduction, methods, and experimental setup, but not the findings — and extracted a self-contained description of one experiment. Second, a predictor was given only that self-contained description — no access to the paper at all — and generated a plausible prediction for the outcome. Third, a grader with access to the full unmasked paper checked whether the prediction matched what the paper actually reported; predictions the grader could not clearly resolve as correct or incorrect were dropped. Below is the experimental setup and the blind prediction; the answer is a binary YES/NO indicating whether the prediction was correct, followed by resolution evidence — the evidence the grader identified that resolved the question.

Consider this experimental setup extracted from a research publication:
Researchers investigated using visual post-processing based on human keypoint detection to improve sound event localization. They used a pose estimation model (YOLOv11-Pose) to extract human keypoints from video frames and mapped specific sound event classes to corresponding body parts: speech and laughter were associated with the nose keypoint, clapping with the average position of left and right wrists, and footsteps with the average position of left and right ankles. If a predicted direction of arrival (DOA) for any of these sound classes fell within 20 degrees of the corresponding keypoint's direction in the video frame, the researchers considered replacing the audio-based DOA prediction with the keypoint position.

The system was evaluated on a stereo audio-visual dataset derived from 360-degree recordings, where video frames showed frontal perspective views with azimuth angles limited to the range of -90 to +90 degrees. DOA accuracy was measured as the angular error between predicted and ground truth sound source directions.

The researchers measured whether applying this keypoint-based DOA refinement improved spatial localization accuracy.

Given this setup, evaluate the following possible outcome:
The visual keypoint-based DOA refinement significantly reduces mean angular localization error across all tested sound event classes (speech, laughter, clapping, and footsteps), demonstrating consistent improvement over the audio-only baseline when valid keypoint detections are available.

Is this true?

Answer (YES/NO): NO